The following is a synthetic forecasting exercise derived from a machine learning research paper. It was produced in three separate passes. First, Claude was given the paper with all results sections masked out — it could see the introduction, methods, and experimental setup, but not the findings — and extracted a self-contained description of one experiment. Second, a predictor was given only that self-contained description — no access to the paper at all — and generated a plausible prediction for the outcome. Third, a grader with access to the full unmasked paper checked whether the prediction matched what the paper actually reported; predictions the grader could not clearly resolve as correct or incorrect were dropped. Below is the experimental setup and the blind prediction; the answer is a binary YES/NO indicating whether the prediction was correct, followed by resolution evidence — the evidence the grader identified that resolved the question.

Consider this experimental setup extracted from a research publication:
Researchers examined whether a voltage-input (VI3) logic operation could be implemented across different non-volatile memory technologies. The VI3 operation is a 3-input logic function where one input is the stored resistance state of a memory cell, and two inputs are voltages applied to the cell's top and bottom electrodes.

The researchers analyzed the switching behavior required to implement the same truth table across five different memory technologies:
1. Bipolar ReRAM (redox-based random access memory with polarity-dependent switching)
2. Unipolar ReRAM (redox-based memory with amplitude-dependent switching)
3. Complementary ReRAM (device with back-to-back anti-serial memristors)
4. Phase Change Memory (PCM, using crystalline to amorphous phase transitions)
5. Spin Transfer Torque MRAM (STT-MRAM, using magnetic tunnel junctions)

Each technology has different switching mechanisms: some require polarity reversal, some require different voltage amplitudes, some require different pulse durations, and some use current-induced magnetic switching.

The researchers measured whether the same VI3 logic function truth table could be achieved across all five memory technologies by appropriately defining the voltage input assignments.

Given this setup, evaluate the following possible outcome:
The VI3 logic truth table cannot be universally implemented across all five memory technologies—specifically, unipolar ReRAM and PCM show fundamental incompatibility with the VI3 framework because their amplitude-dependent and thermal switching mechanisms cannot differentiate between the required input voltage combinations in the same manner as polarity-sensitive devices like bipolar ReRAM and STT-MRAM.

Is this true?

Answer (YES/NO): NO